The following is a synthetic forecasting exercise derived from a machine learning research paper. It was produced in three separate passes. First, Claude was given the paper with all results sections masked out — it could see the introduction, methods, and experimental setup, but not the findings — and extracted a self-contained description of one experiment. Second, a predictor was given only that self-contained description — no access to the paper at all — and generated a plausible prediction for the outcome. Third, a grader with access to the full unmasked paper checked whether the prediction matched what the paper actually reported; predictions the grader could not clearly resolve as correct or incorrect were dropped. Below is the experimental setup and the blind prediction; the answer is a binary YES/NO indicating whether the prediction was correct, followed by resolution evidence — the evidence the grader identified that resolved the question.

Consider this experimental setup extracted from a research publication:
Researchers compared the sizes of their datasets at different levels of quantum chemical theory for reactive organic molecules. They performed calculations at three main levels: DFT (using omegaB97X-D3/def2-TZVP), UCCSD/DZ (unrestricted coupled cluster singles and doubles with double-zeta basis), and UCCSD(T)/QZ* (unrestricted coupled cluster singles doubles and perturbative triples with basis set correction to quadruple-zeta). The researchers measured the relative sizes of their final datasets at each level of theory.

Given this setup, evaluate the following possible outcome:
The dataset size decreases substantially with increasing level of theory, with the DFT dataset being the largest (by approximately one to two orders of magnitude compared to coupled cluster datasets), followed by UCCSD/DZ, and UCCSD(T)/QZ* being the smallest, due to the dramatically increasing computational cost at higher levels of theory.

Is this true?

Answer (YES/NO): YES